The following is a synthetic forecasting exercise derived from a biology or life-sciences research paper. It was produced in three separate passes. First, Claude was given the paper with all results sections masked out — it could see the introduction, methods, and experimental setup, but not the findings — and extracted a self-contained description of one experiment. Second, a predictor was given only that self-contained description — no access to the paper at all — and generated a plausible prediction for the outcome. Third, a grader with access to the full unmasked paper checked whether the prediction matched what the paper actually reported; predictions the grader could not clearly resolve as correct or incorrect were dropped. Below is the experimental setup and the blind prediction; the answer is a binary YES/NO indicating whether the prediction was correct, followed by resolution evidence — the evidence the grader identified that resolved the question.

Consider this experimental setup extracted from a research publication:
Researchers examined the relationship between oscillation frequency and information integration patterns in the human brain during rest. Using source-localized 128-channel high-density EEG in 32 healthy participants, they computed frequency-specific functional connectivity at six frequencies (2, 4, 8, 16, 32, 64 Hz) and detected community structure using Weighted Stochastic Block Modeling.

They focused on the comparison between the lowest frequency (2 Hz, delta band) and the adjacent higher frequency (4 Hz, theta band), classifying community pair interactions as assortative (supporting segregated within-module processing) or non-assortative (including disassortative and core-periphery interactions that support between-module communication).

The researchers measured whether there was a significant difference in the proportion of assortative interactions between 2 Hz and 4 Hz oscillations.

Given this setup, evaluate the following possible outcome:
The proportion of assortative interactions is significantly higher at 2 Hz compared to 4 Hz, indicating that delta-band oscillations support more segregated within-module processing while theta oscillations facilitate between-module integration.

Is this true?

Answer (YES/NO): NO